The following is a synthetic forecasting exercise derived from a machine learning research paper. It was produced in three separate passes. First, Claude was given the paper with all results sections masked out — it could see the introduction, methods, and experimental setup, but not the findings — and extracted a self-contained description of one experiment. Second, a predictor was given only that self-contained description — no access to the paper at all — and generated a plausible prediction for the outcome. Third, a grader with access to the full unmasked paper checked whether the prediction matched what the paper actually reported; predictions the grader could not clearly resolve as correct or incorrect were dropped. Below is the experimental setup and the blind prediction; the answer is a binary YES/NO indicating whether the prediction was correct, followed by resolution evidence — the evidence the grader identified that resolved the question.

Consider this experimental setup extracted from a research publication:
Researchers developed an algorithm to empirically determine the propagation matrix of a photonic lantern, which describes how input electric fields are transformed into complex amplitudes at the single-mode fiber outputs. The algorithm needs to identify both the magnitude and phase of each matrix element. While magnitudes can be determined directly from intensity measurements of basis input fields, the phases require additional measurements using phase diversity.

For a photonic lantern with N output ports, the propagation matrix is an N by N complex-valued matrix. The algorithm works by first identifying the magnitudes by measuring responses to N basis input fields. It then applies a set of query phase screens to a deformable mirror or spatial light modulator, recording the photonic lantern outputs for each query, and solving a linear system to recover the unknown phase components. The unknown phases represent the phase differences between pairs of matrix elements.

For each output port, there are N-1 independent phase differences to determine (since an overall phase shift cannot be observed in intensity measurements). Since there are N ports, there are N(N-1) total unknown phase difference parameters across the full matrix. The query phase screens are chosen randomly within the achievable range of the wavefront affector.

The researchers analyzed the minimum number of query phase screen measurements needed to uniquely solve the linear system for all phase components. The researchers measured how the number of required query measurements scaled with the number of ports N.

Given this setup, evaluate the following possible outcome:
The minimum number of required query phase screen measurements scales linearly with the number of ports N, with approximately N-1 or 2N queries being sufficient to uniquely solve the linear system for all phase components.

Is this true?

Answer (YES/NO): NO